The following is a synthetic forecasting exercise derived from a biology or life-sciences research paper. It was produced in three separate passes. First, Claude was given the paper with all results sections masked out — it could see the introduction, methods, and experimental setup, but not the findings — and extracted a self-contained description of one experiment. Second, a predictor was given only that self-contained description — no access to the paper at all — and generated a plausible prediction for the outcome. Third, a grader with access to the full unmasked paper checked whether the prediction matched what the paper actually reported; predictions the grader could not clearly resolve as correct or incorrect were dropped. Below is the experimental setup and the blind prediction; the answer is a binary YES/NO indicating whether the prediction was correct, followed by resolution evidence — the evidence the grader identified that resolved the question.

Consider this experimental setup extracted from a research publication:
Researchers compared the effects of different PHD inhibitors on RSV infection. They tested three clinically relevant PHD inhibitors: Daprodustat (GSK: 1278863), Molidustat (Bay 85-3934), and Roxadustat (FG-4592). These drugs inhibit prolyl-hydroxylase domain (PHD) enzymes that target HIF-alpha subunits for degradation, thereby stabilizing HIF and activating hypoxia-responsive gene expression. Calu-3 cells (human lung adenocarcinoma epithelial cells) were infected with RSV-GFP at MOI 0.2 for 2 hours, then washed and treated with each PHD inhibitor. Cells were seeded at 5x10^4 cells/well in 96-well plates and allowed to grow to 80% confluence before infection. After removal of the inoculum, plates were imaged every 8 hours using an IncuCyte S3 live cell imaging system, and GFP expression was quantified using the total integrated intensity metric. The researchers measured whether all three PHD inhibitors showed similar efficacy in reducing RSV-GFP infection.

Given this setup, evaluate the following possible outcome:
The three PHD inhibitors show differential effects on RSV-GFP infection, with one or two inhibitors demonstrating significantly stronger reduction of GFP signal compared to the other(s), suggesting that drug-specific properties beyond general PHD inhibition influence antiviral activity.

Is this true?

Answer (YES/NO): YES